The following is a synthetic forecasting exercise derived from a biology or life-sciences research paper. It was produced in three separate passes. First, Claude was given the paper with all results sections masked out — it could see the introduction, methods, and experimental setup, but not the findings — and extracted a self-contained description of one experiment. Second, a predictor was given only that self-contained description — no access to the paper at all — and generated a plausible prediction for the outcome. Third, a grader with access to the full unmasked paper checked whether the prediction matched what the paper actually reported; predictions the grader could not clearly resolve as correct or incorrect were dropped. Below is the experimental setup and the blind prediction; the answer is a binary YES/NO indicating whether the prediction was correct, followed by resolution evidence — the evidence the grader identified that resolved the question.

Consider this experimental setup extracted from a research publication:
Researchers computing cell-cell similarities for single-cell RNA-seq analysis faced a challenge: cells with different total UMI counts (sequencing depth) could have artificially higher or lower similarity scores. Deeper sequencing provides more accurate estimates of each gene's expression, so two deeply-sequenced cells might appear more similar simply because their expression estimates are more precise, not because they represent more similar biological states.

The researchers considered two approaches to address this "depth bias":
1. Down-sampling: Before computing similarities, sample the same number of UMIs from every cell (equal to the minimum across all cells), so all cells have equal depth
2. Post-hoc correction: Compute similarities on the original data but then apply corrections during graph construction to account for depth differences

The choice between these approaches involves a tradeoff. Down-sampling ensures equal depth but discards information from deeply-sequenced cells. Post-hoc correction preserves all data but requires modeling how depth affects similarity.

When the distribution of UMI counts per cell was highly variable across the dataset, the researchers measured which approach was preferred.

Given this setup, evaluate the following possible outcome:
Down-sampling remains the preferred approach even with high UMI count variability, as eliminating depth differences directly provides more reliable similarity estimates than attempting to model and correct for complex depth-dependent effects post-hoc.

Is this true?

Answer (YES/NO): NO